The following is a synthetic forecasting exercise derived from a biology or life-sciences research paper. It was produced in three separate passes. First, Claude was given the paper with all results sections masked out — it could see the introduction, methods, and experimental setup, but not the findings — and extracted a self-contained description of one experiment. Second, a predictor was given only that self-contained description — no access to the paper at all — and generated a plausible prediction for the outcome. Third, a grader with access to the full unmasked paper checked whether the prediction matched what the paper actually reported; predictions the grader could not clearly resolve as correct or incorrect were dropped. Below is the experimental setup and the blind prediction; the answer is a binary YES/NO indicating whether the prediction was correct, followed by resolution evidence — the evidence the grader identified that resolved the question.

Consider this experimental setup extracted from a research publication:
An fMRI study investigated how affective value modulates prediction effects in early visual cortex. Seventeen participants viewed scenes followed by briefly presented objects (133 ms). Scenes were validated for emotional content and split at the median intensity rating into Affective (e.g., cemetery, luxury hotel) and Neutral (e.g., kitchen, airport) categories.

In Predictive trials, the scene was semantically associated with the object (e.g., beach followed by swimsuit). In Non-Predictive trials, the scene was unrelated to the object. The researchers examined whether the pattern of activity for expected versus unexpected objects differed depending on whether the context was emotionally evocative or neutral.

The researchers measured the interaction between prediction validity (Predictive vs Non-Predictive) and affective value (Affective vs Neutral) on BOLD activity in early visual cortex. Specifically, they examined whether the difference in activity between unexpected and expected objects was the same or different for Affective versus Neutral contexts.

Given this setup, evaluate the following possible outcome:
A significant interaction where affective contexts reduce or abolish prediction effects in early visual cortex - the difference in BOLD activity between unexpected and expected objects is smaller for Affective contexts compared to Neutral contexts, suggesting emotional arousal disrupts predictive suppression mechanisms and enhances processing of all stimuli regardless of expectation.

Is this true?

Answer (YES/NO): NO